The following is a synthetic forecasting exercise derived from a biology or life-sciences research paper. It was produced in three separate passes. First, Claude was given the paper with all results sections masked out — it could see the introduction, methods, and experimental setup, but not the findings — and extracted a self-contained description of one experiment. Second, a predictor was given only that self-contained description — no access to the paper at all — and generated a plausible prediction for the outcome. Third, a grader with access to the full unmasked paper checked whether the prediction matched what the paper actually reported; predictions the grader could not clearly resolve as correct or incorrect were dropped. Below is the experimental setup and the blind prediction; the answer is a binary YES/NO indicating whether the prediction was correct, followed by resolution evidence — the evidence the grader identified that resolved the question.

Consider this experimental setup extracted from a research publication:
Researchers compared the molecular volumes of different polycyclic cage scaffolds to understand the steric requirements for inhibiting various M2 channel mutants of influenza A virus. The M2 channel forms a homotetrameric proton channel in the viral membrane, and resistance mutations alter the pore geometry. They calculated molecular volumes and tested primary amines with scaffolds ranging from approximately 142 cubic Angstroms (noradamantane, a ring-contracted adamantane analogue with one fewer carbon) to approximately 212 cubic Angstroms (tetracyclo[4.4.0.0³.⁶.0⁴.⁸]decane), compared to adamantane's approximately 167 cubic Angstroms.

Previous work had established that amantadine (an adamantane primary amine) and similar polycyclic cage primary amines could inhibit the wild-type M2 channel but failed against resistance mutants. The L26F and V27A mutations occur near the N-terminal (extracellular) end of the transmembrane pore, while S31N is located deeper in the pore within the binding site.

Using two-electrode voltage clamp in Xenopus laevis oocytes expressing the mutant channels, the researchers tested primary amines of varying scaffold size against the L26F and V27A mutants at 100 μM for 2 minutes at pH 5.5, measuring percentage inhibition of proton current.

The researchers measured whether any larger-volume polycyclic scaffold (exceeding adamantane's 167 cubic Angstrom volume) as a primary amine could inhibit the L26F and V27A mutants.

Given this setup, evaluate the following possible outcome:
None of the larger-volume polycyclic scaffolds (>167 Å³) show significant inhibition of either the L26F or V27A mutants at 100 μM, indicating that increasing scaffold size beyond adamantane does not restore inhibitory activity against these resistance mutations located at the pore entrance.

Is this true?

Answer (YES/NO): NO